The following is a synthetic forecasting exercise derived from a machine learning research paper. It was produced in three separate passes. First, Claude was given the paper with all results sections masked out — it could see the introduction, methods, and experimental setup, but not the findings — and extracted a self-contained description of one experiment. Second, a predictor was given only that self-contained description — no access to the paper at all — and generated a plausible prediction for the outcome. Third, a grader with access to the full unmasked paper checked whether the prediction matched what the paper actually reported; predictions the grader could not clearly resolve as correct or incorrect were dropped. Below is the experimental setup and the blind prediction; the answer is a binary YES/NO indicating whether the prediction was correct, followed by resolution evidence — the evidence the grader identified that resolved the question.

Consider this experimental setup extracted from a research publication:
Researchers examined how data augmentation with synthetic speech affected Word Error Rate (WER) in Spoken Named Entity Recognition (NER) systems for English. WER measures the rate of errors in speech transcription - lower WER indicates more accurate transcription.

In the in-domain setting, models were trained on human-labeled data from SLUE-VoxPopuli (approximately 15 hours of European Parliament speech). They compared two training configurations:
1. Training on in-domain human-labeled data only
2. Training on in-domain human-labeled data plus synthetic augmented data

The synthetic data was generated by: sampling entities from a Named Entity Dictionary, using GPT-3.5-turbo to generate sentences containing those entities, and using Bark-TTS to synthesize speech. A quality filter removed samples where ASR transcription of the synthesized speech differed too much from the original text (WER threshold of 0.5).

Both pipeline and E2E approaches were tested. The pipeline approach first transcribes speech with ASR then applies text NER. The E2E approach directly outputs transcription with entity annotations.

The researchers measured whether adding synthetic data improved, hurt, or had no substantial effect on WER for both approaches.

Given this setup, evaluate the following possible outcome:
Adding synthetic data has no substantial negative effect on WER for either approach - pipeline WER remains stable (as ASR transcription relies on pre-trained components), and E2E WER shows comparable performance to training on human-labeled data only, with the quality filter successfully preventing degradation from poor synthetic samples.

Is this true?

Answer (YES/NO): NO